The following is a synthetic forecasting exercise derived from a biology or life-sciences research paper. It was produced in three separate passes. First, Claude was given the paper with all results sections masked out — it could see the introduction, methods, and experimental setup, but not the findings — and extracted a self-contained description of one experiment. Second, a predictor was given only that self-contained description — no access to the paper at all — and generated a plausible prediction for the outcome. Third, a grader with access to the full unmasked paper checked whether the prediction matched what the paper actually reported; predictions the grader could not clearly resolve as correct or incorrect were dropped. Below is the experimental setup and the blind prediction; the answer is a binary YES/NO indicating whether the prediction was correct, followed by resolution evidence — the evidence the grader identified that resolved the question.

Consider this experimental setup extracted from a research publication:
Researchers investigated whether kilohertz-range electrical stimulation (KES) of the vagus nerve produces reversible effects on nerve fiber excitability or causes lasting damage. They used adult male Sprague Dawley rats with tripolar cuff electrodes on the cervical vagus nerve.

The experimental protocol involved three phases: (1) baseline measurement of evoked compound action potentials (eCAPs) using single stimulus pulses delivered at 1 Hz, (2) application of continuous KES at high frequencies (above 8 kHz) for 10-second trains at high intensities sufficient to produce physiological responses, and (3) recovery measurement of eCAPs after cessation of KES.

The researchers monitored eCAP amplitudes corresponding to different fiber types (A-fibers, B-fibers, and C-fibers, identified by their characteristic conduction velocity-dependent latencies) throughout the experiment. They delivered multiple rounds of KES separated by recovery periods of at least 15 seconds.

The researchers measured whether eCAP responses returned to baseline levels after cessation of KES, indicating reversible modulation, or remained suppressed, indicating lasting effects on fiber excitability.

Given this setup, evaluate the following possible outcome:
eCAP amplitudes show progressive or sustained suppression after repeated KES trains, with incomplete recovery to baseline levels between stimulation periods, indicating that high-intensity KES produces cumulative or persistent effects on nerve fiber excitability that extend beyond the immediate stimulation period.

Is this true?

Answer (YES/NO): NO